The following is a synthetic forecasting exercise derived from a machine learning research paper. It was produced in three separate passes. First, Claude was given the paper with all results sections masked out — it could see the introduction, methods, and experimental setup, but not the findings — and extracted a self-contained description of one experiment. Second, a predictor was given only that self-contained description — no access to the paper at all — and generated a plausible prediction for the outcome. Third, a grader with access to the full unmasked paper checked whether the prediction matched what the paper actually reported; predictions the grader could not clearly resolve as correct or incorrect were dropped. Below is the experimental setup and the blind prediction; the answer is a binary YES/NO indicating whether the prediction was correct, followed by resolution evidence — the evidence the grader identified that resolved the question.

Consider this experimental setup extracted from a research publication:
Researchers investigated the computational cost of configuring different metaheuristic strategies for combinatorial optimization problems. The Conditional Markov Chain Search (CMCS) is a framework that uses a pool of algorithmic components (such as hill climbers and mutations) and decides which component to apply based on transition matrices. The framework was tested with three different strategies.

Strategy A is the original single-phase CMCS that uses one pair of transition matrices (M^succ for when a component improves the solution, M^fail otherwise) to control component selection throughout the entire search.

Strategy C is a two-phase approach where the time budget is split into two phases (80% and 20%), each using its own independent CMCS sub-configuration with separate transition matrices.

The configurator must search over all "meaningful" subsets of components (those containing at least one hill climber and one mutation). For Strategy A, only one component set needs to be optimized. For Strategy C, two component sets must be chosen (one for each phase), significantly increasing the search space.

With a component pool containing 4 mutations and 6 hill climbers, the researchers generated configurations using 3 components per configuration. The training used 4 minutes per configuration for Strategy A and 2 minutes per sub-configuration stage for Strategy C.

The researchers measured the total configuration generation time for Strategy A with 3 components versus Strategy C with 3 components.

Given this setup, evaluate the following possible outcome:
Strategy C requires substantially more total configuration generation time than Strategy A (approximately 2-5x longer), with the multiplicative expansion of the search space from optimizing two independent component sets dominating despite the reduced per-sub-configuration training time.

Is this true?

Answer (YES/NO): NO